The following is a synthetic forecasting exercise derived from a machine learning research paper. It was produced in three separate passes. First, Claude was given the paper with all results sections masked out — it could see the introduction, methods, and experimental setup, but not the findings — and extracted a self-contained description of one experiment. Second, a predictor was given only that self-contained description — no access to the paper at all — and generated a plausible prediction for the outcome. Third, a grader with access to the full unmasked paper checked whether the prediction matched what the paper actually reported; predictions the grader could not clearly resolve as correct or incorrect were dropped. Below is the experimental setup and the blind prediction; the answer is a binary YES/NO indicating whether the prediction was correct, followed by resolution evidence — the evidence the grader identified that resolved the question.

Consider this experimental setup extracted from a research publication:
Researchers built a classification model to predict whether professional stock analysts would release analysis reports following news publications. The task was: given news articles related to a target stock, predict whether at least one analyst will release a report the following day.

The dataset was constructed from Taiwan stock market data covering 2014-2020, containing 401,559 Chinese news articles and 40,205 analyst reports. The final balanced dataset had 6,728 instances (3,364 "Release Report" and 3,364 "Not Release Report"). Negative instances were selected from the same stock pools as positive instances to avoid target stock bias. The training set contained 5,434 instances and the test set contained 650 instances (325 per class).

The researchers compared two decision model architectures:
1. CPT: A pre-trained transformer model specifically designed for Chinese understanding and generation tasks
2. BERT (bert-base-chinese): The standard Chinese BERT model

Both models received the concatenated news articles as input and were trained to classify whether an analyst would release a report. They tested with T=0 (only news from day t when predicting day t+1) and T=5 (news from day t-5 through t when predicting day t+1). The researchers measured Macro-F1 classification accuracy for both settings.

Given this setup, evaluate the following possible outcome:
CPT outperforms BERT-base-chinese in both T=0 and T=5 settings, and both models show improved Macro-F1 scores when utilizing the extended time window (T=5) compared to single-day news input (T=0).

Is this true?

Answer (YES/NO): NO